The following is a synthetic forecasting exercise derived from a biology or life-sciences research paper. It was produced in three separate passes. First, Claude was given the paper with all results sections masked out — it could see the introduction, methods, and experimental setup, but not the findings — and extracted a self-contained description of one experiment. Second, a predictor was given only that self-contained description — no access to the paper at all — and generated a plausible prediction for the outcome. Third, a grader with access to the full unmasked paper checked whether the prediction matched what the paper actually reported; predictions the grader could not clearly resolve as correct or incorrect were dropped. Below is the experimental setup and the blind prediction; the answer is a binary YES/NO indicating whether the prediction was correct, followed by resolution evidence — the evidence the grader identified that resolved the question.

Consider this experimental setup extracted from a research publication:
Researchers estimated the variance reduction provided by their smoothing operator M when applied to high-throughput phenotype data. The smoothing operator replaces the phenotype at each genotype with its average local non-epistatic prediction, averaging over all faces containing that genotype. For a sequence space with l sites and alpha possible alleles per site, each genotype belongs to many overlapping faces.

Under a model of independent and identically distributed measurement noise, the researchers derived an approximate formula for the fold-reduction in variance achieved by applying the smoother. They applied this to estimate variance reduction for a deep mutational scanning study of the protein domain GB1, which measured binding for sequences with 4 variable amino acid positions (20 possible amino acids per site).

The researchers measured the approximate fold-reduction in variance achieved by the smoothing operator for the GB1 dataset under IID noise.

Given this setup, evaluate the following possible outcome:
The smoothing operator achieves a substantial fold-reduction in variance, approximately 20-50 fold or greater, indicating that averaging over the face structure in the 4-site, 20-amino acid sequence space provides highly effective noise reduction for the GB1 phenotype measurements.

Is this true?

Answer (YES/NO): NO